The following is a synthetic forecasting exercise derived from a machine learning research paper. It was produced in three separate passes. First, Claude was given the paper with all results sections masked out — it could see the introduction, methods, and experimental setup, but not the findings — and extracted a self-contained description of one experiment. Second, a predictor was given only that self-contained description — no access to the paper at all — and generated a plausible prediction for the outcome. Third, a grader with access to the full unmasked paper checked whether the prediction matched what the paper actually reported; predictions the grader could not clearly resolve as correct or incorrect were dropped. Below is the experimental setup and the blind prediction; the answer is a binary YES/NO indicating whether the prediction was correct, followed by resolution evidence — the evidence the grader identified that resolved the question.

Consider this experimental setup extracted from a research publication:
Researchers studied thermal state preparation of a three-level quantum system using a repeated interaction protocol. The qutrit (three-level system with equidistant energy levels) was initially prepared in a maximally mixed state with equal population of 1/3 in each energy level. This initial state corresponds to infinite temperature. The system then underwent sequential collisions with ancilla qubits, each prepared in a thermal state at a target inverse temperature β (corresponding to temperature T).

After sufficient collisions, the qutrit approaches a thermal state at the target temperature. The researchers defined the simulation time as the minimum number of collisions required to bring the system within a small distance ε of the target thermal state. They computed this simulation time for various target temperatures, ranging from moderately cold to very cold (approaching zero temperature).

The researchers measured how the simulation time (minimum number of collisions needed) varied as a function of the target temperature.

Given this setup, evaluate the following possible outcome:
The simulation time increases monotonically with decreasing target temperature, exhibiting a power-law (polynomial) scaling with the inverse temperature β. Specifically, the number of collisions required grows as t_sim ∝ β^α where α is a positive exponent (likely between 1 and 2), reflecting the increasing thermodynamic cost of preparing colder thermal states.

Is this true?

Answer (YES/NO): NO